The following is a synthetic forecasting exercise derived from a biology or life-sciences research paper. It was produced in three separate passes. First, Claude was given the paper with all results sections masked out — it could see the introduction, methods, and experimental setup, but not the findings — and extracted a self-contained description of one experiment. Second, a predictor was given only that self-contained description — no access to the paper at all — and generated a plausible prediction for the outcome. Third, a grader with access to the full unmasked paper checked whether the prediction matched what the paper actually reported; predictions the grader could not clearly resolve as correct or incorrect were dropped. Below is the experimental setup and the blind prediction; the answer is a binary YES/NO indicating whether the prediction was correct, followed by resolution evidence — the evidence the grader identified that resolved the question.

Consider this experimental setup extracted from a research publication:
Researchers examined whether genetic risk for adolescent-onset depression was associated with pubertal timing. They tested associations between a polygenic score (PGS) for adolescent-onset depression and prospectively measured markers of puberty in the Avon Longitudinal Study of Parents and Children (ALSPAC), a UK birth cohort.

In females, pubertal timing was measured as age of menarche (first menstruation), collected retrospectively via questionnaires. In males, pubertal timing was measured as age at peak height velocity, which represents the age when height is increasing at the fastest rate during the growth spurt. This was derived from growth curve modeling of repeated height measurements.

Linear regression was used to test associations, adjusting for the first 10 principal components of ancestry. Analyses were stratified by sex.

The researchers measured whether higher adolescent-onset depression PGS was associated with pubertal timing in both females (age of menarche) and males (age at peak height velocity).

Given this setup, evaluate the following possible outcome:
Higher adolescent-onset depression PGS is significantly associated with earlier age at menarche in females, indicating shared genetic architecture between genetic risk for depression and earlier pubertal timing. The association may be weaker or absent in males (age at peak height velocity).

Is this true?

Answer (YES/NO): NO